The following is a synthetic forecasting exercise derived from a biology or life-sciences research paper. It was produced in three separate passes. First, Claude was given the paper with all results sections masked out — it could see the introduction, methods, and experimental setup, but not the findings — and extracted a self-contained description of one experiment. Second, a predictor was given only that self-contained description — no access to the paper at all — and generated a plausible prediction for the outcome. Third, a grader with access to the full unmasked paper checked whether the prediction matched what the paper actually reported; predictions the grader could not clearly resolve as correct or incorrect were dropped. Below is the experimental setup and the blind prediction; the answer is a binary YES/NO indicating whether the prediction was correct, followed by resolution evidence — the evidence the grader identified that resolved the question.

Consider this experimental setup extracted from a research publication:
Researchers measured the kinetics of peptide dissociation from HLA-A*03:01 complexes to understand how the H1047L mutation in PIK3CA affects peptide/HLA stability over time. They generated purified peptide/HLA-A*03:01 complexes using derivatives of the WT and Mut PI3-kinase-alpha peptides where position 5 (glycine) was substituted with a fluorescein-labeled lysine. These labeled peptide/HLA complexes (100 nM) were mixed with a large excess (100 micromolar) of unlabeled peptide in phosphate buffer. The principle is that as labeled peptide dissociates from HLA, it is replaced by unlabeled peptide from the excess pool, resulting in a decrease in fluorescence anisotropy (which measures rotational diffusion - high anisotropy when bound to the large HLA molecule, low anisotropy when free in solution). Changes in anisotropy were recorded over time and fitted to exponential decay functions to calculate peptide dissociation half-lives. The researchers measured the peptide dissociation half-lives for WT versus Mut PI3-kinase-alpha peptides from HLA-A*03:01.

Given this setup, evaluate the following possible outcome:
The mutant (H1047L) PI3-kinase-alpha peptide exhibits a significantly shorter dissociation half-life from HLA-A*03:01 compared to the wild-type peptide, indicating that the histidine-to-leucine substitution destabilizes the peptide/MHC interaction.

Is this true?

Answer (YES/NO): NO